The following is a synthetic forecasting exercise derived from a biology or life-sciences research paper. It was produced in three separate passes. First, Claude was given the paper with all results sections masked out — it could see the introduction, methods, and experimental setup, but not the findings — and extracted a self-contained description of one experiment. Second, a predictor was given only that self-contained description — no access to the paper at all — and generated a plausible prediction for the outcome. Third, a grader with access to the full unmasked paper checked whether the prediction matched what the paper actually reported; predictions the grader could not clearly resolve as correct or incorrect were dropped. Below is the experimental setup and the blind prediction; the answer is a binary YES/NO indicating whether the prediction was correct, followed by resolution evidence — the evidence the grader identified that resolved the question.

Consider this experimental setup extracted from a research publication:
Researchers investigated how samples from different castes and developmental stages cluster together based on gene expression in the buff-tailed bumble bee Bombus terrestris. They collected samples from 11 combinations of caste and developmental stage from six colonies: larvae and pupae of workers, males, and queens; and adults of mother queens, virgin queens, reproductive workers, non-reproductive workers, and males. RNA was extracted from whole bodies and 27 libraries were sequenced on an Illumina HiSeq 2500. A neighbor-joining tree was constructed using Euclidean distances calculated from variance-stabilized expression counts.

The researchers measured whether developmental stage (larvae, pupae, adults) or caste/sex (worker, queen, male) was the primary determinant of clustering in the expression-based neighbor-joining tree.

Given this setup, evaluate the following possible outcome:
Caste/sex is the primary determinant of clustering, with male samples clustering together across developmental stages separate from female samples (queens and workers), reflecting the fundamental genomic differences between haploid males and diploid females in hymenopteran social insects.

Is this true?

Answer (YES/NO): NO